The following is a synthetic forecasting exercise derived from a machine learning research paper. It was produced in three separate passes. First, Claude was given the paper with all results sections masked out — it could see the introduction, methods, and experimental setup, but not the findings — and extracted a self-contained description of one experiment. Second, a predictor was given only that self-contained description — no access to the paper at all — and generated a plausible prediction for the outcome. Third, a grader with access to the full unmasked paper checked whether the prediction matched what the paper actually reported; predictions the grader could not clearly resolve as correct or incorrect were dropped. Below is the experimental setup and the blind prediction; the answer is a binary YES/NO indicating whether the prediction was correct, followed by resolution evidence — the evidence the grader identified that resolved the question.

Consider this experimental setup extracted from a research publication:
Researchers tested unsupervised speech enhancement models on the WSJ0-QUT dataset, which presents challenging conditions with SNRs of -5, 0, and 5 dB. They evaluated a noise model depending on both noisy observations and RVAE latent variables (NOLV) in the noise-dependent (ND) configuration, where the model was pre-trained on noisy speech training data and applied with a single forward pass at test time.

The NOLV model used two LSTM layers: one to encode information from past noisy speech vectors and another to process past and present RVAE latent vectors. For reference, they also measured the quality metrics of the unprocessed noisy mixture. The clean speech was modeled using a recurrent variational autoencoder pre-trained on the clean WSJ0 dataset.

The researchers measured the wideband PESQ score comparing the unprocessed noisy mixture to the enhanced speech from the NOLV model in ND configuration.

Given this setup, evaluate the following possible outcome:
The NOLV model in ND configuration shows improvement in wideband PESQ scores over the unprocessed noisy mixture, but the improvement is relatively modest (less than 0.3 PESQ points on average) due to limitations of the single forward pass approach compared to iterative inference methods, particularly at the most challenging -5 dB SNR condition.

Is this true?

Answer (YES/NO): YES